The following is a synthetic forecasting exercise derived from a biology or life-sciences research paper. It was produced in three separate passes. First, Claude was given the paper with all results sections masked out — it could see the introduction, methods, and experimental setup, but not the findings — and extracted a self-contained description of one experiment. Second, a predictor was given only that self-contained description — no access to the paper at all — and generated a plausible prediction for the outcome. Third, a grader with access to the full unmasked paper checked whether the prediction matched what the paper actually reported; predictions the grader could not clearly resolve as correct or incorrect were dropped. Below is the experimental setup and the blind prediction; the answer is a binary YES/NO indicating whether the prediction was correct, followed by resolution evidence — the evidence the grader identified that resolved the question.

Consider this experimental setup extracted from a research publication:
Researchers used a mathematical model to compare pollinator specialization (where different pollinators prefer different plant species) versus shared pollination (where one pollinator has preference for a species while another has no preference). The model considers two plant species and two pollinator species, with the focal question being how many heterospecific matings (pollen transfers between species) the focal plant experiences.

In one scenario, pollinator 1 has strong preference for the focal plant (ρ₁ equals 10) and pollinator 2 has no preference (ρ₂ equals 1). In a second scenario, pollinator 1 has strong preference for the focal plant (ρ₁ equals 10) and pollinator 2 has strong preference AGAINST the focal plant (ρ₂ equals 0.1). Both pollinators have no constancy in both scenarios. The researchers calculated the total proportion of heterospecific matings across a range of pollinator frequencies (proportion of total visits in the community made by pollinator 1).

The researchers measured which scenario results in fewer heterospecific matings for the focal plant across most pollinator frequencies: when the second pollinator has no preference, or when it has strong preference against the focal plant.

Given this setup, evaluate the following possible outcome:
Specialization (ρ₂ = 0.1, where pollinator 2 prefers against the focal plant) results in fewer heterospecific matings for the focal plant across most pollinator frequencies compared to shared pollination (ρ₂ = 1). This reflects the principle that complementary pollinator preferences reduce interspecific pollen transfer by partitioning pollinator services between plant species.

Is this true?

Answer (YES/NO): YES